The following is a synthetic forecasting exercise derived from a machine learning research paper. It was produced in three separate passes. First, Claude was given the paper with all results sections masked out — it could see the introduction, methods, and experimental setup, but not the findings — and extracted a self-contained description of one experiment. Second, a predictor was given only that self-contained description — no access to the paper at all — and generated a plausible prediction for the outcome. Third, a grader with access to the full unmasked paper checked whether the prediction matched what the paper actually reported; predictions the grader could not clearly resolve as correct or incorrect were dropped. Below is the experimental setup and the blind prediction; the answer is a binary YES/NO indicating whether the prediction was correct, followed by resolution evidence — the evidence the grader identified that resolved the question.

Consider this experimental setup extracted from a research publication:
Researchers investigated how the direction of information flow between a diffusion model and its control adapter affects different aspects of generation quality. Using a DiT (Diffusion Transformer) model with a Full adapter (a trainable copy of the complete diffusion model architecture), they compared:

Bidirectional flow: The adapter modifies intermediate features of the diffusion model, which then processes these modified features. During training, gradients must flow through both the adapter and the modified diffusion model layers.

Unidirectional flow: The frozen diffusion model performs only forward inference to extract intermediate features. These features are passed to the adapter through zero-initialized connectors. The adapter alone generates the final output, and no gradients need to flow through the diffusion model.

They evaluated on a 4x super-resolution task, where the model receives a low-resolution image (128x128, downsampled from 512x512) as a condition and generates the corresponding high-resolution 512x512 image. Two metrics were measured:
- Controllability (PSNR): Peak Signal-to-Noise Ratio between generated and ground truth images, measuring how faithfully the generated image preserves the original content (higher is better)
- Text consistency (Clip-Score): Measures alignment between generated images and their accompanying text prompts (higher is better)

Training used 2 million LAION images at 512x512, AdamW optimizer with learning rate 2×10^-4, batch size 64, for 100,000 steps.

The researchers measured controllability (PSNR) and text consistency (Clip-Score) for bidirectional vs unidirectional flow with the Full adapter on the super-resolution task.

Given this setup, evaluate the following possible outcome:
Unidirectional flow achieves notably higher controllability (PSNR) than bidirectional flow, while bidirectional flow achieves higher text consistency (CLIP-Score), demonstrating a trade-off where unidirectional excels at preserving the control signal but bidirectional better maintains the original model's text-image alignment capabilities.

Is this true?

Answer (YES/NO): YES